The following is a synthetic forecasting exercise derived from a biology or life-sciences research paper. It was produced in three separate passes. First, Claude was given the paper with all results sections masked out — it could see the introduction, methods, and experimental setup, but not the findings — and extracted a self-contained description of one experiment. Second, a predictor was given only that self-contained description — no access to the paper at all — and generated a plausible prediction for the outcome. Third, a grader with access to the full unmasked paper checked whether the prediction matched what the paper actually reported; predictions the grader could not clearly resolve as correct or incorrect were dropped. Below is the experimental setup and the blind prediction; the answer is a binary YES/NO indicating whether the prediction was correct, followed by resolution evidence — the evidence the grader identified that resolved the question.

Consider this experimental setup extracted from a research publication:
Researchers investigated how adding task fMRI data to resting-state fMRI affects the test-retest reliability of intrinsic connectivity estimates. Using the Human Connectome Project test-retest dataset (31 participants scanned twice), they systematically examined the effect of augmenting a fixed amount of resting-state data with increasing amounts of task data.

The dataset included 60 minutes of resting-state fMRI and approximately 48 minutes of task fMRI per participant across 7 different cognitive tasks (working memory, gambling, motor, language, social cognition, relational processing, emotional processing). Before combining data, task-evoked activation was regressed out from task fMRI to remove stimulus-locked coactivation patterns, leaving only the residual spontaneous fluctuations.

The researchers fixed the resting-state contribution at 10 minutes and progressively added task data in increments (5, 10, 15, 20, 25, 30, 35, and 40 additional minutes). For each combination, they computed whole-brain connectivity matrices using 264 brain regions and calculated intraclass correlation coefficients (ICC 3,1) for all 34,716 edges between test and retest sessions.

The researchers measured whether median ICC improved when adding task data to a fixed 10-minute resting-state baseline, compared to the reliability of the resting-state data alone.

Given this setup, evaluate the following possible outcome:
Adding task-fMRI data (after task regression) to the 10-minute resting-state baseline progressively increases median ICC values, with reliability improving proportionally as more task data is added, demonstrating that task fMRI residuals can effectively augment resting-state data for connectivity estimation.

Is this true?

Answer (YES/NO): YES